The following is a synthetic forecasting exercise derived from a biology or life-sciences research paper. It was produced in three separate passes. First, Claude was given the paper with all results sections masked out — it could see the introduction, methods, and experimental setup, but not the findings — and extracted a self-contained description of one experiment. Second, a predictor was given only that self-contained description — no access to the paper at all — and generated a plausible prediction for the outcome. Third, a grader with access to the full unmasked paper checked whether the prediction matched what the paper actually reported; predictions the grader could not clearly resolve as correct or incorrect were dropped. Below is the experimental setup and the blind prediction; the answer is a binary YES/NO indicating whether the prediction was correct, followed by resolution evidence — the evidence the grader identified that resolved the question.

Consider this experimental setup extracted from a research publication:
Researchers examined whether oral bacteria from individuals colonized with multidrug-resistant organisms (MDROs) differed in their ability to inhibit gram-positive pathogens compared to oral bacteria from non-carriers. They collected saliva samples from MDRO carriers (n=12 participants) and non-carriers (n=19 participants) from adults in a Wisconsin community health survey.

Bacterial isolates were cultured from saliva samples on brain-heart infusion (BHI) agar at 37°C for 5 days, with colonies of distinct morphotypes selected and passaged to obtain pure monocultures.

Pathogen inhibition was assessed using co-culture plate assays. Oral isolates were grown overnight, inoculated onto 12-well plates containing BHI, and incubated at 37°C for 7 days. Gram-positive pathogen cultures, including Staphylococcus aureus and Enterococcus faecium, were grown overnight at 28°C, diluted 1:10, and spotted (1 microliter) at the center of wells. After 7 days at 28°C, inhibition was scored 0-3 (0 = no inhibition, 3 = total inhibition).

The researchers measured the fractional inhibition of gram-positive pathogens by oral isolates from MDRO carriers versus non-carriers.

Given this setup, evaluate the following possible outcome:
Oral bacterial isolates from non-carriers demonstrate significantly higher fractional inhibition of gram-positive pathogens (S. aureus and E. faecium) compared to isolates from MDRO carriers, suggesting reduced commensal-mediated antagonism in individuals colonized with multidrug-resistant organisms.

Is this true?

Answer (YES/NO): NO